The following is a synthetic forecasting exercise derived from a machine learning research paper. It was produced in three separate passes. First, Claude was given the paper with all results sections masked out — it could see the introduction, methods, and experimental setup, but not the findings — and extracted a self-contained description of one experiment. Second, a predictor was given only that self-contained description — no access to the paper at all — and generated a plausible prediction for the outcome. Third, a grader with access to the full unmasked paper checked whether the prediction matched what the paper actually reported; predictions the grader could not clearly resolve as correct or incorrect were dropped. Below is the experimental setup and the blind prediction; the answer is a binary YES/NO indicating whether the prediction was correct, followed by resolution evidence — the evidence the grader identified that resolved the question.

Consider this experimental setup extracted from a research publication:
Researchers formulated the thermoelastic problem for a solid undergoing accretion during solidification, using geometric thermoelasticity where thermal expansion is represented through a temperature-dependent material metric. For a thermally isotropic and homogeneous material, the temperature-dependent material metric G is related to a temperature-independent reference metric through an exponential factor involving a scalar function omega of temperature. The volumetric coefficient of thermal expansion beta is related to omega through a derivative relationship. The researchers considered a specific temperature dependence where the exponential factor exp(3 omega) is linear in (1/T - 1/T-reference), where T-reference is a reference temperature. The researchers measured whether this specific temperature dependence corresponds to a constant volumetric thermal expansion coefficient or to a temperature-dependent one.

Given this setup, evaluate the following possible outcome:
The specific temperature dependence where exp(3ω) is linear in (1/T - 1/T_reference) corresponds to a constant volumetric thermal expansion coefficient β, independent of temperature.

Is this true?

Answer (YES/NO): NO